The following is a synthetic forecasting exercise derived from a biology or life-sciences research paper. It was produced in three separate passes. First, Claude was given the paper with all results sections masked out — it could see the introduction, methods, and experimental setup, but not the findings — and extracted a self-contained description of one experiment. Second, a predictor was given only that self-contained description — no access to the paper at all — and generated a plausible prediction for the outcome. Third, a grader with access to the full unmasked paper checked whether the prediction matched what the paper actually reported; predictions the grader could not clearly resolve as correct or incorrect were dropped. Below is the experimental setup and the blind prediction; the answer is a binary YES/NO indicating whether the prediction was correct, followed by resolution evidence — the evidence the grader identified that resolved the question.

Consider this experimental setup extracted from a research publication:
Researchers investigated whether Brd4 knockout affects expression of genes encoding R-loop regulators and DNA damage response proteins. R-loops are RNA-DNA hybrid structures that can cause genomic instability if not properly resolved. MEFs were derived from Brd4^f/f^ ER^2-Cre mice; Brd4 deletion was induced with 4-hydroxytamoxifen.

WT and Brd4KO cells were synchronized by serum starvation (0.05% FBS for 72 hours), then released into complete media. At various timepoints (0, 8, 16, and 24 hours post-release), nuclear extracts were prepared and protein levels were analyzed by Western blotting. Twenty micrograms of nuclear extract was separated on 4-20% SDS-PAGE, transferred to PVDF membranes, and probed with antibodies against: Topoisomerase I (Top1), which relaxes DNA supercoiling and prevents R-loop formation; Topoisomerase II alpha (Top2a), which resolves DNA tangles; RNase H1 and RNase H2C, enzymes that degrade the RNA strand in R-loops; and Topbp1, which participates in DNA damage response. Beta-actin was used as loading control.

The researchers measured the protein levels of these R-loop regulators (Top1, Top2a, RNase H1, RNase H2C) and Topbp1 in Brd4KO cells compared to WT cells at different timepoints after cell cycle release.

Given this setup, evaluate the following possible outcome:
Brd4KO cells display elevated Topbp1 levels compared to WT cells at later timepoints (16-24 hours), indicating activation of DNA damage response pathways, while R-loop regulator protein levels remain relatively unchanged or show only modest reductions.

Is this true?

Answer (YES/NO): NO